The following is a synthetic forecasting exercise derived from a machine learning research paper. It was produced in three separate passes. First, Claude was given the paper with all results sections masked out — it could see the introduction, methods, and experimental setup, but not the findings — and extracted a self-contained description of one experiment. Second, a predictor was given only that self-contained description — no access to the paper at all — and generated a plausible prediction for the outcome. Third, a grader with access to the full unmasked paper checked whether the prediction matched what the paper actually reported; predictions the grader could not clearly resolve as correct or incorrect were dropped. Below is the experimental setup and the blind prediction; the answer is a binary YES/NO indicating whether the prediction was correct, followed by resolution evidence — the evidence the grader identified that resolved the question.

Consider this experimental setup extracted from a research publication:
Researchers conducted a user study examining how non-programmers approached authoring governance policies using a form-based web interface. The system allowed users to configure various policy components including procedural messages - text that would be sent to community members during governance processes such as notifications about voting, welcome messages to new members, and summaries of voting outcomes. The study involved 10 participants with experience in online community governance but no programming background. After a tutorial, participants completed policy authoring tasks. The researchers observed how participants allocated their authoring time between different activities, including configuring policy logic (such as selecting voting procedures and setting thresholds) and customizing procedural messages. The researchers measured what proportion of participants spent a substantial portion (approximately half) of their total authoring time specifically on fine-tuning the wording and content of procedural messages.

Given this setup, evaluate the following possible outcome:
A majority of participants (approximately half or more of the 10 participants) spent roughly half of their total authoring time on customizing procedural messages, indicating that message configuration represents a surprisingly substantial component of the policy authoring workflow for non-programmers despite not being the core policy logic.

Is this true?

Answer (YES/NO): NO